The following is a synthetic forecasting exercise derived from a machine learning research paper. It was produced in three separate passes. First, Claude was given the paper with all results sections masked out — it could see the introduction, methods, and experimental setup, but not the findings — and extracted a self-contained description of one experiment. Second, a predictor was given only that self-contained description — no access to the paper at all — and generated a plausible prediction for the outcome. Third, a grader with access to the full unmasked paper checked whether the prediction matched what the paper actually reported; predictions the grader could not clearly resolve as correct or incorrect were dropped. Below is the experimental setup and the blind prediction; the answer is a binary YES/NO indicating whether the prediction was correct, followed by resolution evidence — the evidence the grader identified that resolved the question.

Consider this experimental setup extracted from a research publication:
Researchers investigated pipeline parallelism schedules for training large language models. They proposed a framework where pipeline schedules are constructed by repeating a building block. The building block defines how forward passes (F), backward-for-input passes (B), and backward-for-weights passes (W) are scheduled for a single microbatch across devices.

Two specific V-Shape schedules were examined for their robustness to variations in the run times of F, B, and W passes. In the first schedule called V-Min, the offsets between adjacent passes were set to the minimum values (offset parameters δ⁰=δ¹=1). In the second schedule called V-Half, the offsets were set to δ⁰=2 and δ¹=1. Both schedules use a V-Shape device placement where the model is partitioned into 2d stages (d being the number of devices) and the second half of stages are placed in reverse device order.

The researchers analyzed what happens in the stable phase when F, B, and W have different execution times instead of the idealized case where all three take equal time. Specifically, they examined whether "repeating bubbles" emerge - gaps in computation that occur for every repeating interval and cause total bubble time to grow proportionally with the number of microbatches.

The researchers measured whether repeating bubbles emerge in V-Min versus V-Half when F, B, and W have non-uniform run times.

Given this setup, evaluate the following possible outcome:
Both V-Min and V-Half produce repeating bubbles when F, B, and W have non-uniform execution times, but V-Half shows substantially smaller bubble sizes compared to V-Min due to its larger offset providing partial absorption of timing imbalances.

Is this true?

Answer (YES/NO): NO